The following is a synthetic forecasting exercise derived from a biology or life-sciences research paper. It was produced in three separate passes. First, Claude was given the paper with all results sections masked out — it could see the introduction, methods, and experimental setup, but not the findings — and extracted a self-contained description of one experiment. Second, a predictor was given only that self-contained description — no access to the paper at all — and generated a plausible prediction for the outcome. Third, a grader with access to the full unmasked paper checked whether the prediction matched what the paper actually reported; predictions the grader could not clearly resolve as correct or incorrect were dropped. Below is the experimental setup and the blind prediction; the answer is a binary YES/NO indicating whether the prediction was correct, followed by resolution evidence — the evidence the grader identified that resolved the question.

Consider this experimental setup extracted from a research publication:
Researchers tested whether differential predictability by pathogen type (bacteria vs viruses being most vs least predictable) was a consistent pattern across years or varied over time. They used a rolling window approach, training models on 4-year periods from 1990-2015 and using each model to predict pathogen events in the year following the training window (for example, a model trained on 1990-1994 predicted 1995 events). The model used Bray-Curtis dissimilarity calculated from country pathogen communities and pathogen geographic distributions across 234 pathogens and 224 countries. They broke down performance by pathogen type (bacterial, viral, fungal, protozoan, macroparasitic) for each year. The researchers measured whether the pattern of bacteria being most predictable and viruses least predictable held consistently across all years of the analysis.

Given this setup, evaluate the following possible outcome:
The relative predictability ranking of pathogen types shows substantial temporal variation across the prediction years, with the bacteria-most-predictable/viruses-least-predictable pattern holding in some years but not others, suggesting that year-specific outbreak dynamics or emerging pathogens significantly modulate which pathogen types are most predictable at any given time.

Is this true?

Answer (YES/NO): YES